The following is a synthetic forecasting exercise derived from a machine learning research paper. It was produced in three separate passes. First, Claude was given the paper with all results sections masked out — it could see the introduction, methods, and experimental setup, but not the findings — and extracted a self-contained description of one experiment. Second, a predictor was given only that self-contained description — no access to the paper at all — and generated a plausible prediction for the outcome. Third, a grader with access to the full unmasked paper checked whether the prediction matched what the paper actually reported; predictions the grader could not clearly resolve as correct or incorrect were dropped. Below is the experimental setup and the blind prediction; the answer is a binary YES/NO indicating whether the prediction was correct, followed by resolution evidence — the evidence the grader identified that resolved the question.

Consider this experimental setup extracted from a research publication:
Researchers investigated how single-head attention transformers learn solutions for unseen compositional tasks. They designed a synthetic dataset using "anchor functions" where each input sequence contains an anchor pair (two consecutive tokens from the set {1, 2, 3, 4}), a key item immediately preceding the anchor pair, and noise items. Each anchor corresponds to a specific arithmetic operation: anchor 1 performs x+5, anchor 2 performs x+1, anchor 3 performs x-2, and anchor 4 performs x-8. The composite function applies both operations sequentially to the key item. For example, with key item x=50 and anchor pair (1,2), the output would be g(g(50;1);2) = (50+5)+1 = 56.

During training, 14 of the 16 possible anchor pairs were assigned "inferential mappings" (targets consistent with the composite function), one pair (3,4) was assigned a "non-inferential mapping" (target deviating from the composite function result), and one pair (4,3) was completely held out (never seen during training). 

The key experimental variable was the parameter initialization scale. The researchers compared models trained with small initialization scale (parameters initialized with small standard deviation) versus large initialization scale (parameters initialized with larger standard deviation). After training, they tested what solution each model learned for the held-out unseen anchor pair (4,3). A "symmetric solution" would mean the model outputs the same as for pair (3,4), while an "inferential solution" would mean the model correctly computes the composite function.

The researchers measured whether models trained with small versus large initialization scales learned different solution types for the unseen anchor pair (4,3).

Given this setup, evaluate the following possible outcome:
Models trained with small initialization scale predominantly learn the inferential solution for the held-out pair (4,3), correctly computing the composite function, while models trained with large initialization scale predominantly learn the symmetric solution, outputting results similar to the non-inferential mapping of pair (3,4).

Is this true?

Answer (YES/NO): YES